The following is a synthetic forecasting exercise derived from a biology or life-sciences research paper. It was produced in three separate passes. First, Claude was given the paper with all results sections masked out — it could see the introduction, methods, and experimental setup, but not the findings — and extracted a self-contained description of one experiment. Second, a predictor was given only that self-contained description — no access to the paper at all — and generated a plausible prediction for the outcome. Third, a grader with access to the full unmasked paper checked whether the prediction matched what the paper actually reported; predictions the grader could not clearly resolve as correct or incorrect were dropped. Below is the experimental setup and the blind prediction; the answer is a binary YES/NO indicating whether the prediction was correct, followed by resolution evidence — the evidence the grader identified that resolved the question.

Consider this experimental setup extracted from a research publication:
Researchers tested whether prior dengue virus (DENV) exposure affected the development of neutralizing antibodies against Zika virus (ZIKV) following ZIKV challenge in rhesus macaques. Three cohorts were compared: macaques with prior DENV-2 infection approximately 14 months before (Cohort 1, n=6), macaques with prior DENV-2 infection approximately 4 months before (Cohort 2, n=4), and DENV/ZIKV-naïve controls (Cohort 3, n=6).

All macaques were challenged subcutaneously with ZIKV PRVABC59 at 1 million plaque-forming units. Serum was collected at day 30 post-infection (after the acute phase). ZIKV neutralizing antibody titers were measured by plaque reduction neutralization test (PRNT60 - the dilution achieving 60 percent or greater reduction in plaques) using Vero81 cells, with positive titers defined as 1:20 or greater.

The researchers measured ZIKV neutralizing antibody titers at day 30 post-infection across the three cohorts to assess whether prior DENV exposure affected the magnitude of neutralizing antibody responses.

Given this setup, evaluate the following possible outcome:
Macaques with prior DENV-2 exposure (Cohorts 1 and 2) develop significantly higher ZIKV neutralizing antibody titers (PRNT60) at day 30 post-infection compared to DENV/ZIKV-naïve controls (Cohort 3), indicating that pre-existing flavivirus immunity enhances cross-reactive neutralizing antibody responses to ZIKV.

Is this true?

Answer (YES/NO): NO